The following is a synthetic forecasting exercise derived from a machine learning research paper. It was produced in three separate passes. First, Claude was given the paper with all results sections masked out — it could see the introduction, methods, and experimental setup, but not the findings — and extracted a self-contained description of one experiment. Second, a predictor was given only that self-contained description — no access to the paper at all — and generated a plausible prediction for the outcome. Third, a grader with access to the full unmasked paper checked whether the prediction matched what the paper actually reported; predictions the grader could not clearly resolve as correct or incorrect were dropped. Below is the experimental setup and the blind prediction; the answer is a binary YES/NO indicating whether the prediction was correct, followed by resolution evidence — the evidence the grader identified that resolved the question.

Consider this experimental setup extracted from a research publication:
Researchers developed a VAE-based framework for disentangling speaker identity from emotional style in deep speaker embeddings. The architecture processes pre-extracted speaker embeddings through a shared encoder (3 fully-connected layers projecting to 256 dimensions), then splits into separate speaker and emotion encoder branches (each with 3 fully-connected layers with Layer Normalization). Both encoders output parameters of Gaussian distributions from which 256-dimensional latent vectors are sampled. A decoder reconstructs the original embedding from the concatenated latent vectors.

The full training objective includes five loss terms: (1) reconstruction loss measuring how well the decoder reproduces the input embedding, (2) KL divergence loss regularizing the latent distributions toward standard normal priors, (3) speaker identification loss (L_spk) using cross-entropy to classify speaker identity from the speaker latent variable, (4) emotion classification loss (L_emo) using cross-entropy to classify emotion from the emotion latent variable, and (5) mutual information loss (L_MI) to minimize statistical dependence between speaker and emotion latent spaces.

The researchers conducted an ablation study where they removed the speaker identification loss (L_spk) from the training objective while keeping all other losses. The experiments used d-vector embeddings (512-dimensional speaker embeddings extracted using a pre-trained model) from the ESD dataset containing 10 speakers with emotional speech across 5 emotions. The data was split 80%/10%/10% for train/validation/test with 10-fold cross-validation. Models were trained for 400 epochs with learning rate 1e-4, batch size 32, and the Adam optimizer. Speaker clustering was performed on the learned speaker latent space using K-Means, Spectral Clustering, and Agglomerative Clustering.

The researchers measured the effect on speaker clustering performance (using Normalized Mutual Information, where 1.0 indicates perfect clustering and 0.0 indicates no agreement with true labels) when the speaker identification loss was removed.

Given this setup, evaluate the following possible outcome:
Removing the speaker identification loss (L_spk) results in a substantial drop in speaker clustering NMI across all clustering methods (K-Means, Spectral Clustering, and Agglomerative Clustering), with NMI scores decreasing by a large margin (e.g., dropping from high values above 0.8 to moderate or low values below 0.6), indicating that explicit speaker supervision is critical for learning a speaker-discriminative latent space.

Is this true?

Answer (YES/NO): YES